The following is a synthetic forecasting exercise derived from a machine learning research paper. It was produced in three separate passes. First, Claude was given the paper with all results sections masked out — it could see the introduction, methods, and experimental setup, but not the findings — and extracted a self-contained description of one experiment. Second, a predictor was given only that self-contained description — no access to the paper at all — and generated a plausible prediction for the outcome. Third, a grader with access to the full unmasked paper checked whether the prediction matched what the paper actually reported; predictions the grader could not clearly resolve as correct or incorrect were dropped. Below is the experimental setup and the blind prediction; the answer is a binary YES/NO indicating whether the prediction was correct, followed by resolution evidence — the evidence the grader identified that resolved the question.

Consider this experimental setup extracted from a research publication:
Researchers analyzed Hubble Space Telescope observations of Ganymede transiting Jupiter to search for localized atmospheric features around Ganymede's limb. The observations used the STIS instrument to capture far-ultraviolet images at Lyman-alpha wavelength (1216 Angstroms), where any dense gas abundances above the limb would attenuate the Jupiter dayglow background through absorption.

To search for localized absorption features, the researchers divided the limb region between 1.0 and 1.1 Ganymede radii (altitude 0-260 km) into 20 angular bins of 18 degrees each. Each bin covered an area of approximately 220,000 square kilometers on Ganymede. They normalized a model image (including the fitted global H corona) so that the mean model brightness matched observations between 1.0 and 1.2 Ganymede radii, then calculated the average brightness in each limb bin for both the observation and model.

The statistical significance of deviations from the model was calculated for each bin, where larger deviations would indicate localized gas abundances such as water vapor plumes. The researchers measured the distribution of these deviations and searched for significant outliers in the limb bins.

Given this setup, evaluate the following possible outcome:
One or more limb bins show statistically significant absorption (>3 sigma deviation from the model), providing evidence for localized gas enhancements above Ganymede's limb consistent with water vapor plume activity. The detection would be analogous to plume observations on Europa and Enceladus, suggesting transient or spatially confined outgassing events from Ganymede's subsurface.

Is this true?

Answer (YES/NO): NO